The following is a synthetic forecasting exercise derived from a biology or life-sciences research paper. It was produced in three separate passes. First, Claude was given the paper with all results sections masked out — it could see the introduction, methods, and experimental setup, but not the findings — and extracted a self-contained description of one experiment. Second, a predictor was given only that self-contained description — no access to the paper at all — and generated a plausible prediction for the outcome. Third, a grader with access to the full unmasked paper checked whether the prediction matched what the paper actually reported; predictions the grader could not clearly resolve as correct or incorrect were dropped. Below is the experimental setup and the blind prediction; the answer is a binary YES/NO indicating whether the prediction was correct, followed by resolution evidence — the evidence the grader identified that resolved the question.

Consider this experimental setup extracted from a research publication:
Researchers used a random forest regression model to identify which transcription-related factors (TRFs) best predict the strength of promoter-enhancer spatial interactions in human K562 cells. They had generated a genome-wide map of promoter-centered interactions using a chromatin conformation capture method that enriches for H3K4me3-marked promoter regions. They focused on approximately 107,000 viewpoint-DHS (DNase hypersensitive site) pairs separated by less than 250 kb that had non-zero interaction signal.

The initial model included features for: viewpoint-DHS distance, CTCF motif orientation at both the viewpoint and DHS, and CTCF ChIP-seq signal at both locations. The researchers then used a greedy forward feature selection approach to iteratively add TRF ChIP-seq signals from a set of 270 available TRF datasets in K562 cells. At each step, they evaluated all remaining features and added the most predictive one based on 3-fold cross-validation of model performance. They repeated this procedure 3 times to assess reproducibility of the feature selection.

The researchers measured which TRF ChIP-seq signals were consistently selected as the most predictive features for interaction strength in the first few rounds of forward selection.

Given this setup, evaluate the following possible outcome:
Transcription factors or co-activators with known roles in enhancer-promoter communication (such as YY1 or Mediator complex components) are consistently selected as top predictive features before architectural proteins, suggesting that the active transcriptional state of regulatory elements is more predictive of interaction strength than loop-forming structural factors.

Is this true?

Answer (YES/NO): NO